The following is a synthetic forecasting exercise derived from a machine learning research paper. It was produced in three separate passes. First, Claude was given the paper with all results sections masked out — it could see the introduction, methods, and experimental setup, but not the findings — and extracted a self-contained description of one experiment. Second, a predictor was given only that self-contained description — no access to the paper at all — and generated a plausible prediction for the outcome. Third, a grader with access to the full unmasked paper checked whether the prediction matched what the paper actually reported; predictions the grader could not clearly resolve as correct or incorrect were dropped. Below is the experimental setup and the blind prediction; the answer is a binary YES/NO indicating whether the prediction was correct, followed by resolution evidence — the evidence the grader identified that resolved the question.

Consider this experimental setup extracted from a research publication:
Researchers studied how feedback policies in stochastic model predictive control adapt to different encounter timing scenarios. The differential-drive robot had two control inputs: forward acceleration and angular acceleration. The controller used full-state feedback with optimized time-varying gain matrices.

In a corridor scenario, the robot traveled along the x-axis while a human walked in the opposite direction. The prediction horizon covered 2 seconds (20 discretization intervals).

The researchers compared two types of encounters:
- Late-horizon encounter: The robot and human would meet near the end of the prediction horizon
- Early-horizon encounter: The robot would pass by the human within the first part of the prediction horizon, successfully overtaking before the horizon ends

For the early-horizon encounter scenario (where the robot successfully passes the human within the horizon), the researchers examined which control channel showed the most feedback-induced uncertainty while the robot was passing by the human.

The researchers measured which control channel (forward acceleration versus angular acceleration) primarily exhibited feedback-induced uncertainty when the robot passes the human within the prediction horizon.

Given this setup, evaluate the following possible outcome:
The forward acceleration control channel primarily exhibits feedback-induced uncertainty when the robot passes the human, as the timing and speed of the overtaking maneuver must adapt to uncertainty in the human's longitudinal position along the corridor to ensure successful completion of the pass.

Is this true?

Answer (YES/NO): YES